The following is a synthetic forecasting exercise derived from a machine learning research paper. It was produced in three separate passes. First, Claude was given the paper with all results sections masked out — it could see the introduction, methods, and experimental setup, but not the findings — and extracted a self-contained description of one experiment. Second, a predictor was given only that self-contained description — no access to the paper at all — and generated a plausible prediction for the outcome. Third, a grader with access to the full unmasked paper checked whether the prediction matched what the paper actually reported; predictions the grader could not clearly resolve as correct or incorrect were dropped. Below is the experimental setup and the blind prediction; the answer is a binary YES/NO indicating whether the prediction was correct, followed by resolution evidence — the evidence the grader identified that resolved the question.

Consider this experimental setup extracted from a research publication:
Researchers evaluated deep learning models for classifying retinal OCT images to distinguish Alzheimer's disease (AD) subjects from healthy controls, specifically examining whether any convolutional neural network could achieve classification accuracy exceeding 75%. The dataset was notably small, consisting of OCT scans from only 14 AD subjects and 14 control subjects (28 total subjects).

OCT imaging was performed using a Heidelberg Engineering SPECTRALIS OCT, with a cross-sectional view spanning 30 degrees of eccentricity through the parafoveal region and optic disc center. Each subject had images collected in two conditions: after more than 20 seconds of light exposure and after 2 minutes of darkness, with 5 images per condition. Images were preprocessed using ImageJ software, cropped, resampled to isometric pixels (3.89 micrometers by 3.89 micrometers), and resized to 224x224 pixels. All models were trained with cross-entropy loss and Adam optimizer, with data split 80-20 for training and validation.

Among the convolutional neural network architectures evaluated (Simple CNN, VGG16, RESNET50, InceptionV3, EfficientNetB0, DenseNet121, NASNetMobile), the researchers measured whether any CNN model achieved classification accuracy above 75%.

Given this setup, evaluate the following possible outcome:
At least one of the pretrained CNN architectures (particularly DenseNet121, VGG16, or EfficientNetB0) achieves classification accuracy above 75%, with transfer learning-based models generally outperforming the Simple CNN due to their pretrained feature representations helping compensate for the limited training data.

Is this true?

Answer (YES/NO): YES